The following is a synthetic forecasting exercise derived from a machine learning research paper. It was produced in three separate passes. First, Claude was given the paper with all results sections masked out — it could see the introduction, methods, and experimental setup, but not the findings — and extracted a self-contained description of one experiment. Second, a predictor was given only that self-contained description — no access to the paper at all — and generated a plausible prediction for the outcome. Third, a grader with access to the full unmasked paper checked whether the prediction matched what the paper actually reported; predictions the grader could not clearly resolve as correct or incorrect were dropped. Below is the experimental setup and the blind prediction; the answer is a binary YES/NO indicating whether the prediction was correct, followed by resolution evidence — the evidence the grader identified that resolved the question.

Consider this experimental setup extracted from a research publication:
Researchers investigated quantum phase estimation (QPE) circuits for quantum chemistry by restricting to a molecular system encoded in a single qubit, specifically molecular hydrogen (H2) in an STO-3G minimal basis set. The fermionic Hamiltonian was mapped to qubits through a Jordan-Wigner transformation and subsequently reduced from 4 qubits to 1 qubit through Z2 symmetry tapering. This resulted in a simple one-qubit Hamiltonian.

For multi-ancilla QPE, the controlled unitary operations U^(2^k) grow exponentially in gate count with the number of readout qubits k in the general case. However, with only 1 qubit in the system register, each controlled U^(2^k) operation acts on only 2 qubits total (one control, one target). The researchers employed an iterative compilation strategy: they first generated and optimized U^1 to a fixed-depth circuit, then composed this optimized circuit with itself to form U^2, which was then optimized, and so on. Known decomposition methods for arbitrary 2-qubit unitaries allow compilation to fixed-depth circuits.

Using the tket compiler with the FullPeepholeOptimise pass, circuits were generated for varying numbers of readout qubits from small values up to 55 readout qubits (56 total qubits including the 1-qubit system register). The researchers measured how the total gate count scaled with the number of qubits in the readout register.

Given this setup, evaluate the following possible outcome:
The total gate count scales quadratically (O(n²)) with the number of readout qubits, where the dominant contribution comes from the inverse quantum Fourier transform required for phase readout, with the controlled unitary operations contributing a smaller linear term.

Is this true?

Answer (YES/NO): YES